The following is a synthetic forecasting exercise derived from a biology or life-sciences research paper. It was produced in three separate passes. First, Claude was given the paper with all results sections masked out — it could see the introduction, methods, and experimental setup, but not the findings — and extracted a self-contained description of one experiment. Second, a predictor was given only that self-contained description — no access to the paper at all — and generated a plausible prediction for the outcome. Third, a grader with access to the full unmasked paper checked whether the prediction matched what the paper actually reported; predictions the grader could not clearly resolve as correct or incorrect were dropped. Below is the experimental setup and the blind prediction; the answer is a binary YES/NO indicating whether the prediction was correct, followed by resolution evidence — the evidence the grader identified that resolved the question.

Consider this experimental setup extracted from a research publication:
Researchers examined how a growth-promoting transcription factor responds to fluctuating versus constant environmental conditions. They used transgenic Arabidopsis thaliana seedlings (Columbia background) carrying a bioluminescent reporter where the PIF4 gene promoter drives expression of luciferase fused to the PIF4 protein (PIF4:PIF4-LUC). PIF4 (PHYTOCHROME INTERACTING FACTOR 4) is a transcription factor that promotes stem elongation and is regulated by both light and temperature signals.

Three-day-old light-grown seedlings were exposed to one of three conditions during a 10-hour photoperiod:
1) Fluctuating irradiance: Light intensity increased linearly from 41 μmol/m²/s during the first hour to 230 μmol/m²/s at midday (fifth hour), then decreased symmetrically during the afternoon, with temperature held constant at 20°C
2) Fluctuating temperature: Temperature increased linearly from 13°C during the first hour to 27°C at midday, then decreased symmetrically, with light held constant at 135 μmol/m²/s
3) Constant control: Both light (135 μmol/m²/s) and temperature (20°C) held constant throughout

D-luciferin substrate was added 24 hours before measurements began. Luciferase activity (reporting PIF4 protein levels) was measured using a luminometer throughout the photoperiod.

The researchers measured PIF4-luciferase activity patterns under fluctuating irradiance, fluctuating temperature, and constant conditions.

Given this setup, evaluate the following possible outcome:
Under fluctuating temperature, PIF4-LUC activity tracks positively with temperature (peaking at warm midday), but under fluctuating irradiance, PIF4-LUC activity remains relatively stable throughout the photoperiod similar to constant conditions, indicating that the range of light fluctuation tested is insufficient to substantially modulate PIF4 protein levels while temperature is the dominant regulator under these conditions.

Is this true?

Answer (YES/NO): NO